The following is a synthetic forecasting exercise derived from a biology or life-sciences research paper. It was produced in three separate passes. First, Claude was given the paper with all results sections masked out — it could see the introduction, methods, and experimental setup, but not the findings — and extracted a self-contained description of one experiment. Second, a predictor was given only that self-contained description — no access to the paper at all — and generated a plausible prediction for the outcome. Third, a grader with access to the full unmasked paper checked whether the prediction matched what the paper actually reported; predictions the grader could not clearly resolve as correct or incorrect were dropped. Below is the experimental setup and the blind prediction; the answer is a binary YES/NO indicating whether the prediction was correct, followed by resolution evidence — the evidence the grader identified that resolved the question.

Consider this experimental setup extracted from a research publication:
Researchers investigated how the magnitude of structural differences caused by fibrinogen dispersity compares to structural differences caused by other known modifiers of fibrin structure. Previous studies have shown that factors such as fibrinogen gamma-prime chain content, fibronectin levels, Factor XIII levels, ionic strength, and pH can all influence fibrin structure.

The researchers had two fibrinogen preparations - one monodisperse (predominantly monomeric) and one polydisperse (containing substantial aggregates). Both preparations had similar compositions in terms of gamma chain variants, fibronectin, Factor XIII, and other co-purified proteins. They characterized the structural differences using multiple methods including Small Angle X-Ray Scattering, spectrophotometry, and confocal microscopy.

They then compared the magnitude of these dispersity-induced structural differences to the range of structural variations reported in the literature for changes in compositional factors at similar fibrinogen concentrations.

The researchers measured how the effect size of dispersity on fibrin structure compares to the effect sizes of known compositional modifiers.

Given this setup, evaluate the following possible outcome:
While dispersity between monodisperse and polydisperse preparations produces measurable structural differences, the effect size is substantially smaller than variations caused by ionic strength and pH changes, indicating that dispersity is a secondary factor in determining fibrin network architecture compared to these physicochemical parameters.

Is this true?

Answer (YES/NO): NO